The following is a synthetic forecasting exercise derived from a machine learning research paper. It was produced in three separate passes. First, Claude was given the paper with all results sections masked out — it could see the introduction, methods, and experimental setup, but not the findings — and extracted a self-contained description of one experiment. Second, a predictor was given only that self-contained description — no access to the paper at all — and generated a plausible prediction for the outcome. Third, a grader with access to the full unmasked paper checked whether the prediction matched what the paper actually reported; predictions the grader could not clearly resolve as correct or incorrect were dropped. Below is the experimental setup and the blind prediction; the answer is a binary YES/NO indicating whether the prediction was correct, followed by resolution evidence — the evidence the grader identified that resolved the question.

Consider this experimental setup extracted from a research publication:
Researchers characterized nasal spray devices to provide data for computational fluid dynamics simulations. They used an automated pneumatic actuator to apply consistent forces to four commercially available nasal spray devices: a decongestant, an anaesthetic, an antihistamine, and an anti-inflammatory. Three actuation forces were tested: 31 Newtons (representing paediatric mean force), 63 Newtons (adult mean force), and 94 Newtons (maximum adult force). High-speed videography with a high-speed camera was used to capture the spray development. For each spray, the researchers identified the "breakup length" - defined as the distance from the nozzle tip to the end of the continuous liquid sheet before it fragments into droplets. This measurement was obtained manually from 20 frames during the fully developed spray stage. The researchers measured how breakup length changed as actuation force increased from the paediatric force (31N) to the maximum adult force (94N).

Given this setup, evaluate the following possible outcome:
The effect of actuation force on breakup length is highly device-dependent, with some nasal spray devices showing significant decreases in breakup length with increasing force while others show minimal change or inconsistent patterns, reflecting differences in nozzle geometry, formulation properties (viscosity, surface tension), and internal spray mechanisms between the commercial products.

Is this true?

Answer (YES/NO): NO